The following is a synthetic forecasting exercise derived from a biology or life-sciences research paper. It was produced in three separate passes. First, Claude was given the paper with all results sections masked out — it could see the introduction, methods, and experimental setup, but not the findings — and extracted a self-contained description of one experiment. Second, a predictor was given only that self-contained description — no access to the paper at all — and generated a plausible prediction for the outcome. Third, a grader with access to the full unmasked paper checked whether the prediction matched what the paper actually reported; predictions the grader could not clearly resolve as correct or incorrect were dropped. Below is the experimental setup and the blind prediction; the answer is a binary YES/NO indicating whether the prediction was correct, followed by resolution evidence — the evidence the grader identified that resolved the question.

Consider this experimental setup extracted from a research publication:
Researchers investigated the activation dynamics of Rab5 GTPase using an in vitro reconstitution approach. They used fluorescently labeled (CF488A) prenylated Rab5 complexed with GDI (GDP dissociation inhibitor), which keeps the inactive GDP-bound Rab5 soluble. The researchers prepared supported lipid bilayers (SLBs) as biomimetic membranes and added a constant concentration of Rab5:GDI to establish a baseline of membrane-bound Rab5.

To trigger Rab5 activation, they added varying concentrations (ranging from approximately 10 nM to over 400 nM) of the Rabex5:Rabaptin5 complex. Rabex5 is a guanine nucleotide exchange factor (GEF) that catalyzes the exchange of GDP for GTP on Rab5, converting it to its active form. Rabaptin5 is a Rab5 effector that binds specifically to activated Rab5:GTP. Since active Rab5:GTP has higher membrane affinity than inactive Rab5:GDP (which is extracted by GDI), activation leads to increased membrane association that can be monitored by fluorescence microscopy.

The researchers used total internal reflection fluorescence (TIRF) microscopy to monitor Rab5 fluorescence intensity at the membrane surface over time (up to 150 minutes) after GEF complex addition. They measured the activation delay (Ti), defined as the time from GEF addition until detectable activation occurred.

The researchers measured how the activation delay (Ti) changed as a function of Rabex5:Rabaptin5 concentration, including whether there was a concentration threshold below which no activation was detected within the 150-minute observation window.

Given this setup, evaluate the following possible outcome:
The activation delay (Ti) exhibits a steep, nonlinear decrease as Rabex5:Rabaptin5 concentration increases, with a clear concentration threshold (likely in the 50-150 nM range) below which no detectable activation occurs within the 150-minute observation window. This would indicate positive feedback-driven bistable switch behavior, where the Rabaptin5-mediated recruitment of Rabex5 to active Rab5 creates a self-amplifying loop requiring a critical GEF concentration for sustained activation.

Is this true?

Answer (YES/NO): NO